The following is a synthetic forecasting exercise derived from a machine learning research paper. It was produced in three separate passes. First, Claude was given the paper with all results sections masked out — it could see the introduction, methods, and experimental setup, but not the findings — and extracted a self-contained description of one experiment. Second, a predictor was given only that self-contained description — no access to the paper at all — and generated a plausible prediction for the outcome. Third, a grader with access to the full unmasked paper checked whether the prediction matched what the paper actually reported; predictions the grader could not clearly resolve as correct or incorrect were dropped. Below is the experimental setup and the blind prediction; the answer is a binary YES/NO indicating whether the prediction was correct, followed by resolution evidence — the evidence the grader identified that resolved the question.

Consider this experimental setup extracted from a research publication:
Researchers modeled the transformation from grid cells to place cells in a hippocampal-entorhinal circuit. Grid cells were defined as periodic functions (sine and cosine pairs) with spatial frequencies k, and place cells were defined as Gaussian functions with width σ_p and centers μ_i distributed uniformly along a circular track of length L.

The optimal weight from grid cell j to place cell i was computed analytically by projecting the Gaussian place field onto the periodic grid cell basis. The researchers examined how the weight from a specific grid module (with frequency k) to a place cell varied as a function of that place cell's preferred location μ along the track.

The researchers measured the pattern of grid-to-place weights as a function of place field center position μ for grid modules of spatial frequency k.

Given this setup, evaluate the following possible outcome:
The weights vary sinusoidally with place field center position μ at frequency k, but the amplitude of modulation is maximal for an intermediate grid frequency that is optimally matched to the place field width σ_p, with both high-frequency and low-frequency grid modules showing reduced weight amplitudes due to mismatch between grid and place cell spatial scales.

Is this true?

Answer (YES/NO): NO